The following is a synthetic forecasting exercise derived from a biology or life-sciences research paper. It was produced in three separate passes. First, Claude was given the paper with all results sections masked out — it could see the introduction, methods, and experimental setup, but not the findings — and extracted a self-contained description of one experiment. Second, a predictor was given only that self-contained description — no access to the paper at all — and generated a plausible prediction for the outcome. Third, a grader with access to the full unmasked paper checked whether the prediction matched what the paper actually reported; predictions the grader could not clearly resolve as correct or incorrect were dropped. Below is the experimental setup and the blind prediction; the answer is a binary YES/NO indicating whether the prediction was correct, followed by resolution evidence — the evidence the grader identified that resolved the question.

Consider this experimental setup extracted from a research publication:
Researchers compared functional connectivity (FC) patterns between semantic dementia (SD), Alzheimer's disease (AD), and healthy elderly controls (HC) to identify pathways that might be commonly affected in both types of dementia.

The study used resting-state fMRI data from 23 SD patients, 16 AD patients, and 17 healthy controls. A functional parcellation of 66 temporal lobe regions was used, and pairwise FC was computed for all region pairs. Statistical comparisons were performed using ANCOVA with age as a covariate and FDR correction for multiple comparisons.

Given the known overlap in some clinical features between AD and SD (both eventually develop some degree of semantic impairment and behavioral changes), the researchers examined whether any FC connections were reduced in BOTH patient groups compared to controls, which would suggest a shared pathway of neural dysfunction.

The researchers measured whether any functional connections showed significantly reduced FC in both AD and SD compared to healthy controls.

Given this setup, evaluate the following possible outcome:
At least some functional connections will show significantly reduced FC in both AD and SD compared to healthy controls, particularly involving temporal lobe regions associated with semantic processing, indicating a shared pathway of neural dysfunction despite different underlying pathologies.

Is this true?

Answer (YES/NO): YES